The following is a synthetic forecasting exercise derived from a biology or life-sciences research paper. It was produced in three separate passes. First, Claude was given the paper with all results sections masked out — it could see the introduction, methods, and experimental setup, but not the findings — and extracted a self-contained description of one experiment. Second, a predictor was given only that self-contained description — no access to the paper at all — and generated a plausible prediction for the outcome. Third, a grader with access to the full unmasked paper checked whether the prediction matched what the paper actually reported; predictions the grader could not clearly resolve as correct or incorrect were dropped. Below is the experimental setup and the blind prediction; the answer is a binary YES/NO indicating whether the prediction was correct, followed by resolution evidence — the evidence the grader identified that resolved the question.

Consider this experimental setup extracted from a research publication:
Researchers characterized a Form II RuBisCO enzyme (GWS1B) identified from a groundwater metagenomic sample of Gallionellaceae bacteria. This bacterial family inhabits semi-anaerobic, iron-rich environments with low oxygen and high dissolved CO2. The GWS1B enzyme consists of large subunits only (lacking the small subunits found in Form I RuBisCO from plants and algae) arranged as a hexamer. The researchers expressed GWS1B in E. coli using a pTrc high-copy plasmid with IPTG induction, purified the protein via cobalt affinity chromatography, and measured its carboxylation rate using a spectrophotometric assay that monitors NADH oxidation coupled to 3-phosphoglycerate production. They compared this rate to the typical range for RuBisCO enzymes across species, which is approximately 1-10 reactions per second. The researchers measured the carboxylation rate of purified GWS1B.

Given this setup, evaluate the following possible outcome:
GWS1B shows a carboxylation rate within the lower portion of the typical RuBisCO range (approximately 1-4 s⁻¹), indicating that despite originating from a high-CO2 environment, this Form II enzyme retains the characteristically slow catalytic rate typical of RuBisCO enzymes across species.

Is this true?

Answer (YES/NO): NO